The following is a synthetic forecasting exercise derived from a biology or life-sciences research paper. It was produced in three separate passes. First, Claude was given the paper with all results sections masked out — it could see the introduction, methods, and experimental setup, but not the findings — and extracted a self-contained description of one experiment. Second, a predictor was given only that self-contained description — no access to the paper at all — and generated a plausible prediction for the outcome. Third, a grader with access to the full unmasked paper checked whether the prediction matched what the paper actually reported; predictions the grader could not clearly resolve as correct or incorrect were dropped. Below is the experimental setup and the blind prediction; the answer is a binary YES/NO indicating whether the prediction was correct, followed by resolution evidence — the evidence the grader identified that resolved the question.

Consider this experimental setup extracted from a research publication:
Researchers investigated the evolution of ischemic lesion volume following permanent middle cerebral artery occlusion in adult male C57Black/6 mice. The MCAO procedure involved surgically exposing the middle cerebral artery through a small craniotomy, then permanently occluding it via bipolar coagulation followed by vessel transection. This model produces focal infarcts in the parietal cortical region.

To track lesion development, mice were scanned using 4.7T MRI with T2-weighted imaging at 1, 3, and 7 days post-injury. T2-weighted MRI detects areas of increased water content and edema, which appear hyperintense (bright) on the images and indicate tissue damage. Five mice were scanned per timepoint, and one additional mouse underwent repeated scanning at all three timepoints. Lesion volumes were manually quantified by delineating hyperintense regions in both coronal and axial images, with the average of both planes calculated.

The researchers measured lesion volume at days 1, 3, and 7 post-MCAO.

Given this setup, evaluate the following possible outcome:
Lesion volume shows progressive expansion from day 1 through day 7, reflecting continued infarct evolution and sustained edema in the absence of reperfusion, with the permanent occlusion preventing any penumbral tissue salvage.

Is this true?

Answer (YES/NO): NO